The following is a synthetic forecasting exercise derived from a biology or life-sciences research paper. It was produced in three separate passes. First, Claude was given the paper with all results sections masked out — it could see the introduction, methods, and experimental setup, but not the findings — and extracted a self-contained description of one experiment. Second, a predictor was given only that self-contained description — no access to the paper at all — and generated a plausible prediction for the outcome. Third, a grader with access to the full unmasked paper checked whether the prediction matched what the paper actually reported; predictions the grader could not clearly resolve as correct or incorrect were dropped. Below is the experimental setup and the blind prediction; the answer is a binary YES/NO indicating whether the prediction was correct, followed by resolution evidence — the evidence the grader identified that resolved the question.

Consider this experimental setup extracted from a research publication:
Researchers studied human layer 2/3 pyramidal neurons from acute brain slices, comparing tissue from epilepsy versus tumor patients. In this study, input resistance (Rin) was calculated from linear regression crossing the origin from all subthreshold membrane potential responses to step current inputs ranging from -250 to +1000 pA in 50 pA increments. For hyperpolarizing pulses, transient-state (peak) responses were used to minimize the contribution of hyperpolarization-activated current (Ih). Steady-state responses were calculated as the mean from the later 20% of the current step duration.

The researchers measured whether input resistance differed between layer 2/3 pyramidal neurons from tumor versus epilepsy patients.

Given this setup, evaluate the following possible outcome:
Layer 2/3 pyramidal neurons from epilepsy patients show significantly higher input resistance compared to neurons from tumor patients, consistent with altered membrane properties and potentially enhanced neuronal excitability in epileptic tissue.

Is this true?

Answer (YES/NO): NO